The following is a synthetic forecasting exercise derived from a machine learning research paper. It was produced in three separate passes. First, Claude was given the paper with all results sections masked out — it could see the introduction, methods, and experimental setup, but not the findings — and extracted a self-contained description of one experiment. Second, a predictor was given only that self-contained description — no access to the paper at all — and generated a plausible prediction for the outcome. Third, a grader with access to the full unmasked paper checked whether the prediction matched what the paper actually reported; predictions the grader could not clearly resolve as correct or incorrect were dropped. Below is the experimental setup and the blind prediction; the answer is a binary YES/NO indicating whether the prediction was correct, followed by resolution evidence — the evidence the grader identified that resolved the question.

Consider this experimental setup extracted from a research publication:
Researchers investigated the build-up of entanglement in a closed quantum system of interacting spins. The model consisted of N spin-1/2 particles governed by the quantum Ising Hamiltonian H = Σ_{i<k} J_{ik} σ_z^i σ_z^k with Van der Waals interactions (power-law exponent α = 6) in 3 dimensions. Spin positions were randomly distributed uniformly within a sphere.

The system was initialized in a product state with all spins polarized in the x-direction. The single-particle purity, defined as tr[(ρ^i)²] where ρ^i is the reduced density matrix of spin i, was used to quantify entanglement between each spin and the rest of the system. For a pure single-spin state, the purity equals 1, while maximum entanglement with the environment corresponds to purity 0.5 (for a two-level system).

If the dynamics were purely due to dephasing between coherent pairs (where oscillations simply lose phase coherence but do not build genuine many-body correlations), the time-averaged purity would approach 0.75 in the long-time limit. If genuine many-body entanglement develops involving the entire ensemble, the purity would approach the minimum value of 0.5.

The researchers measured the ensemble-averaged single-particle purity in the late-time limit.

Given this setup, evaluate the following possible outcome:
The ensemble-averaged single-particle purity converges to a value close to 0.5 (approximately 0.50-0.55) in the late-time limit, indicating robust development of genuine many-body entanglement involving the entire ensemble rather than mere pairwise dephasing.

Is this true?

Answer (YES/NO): YES